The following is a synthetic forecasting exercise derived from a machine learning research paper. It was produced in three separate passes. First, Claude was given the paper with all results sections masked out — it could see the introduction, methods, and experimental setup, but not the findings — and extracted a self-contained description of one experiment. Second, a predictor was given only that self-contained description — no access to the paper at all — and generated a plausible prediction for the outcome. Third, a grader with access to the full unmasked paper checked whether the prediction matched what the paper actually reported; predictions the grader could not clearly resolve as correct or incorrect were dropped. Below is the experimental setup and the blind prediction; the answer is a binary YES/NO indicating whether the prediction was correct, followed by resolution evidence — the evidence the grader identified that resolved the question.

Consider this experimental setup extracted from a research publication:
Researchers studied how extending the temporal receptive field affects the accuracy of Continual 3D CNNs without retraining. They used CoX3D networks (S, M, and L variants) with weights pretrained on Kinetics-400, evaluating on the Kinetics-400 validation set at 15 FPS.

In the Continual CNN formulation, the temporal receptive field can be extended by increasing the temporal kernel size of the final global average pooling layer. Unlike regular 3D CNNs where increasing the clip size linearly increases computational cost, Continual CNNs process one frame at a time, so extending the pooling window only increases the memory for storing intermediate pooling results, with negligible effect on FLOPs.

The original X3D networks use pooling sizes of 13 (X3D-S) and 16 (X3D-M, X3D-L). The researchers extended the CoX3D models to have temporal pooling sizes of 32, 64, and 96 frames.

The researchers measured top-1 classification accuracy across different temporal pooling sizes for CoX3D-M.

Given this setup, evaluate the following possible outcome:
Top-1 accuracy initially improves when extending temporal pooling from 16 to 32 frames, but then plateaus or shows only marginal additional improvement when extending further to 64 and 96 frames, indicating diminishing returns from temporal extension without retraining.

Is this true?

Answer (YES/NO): NO